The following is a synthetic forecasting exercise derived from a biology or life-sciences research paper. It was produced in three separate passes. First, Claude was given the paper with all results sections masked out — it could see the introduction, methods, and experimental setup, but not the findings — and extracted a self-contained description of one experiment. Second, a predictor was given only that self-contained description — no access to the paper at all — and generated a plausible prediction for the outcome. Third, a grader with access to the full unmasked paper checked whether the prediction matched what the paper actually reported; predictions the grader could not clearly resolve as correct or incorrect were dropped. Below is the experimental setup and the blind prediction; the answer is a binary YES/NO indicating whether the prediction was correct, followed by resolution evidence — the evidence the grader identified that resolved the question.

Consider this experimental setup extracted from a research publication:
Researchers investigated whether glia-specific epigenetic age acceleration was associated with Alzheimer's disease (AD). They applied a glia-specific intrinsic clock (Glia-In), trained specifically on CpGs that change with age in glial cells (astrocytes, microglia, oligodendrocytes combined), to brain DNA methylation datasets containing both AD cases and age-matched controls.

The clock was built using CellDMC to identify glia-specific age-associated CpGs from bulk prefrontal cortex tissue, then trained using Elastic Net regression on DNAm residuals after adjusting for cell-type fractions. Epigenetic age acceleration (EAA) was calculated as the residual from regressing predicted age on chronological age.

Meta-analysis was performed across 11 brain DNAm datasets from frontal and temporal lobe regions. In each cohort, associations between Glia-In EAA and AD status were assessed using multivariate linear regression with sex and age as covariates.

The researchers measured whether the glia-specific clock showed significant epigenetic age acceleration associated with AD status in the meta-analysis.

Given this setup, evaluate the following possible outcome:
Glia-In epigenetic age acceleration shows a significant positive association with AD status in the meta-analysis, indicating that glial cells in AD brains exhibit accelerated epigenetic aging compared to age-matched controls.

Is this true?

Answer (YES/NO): YES